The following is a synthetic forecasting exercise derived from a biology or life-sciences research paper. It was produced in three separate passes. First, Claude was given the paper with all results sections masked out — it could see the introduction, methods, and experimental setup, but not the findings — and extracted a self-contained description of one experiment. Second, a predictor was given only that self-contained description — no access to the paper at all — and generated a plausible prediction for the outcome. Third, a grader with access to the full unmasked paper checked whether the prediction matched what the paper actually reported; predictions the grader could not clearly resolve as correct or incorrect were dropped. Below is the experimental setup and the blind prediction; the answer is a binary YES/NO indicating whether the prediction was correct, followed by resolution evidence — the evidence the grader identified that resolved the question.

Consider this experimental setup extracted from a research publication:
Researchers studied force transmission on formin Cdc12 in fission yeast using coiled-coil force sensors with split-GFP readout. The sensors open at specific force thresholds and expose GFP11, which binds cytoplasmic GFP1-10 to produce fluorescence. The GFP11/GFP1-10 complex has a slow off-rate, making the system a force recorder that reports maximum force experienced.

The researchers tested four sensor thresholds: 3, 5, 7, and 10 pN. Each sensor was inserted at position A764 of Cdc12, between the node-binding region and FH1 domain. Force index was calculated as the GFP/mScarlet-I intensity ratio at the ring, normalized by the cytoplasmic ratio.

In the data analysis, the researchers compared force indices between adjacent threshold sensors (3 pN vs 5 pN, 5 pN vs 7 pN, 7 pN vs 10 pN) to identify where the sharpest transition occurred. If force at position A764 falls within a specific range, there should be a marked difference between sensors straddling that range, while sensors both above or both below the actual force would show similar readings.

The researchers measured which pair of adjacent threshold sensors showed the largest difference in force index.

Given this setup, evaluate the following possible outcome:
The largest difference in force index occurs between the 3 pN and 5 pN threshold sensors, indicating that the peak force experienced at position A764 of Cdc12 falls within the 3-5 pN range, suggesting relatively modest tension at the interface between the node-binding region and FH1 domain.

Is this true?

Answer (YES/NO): NO